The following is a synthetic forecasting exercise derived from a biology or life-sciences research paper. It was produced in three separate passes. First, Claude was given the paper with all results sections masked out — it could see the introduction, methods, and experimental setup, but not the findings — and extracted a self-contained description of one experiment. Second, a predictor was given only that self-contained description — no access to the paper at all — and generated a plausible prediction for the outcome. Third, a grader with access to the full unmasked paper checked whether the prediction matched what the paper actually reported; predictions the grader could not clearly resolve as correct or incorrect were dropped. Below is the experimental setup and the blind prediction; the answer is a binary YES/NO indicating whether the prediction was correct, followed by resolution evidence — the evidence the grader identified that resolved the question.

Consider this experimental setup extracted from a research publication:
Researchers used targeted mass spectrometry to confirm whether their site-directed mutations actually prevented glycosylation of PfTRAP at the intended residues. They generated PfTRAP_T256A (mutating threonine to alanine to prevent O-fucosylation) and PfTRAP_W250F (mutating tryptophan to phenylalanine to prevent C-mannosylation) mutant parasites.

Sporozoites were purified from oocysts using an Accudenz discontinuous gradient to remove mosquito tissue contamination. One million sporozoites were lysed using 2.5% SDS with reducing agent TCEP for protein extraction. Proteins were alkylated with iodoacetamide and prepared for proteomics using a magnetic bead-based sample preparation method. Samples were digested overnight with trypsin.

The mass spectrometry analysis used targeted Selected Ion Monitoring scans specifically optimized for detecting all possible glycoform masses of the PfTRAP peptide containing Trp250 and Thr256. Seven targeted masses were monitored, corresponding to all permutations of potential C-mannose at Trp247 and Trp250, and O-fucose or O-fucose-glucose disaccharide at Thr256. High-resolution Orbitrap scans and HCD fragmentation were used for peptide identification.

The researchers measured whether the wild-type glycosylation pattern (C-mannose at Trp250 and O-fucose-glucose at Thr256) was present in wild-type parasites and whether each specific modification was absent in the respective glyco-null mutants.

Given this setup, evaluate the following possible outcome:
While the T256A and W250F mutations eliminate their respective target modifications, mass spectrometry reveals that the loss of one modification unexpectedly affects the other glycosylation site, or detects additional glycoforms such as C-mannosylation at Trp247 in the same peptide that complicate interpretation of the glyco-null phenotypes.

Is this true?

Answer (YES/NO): YES